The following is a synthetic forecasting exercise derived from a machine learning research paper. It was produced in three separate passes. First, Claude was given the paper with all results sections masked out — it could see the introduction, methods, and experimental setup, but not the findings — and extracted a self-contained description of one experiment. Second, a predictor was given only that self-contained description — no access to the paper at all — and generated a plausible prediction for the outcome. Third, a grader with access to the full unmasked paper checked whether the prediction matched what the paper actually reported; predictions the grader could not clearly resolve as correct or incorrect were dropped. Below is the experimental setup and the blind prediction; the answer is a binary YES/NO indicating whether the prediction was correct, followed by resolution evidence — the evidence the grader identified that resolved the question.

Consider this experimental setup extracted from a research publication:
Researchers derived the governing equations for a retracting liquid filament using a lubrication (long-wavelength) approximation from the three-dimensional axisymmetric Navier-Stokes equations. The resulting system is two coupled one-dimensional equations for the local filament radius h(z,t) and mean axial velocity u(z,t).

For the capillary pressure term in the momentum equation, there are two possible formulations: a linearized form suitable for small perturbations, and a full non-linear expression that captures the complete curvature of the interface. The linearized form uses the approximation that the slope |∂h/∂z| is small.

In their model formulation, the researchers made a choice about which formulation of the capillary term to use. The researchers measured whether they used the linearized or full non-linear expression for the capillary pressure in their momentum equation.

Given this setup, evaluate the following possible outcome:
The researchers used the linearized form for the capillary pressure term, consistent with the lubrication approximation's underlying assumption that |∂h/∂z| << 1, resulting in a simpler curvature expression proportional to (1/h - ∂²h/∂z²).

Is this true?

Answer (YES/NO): NO